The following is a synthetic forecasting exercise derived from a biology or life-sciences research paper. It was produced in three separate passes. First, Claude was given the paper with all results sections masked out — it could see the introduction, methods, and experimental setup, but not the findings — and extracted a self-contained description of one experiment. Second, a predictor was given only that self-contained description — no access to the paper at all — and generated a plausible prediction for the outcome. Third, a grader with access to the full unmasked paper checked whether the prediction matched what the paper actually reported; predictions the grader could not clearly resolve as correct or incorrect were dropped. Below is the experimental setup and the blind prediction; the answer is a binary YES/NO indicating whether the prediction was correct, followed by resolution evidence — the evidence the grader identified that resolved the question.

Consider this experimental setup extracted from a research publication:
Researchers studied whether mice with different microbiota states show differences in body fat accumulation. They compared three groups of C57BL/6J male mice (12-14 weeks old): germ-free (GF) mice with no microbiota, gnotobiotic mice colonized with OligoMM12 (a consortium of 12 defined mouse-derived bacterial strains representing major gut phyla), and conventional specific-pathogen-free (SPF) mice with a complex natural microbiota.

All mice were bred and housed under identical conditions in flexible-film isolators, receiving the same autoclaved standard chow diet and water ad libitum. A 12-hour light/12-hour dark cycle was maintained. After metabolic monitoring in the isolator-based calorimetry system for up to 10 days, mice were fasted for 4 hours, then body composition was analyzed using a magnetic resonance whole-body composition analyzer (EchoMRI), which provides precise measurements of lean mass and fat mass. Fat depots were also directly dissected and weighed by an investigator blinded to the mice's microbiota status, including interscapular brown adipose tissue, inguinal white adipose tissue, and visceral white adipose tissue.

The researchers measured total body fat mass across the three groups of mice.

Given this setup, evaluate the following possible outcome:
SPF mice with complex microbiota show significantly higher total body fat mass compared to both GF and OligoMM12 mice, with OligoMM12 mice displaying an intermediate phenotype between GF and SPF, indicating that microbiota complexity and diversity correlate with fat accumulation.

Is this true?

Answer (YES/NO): NO